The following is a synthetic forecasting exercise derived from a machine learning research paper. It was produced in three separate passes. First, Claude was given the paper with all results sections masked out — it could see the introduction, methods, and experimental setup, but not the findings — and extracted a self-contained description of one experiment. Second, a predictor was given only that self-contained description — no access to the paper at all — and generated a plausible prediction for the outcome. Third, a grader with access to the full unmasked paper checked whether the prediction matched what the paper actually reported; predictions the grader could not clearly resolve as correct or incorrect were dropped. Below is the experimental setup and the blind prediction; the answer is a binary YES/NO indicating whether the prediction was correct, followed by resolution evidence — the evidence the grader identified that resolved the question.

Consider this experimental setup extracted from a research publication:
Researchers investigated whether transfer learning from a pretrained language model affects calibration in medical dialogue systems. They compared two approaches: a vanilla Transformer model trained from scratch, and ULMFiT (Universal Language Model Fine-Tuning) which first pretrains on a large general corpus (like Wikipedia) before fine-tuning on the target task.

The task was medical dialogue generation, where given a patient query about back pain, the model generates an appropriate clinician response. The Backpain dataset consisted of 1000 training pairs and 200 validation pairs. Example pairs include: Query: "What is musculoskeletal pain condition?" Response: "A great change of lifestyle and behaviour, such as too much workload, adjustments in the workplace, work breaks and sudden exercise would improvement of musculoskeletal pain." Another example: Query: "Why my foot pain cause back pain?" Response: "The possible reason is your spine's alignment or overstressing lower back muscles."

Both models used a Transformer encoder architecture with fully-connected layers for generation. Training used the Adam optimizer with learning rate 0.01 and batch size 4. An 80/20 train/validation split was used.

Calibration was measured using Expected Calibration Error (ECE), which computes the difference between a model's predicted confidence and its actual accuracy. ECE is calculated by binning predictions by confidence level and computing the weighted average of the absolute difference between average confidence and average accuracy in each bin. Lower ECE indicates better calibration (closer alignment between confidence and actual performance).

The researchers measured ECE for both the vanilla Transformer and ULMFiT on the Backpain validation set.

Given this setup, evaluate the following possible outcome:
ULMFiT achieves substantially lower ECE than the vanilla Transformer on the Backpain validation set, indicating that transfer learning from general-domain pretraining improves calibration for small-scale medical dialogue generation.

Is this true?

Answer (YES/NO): NO